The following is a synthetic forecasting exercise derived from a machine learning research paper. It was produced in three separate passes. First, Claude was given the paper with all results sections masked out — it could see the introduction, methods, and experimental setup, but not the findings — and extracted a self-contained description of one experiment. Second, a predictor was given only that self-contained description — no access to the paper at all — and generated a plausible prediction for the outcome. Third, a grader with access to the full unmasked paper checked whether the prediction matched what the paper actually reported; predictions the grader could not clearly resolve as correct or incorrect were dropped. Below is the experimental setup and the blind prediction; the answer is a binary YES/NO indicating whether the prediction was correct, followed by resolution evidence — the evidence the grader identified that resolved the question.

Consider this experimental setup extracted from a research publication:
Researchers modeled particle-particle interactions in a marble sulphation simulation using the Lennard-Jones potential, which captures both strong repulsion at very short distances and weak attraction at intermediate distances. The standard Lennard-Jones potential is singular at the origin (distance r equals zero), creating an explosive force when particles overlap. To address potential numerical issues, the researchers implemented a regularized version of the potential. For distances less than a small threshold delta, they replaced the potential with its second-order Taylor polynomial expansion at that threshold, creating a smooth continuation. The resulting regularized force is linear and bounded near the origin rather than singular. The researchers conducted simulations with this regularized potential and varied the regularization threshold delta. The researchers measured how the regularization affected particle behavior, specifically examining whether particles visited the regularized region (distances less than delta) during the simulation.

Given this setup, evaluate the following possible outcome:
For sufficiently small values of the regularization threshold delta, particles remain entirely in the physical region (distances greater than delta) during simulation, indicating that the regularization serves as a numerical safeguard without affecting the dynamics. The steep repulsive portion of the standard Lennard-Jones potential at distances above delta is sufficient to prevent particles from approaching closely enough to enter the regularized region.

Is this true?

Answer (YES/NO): NO